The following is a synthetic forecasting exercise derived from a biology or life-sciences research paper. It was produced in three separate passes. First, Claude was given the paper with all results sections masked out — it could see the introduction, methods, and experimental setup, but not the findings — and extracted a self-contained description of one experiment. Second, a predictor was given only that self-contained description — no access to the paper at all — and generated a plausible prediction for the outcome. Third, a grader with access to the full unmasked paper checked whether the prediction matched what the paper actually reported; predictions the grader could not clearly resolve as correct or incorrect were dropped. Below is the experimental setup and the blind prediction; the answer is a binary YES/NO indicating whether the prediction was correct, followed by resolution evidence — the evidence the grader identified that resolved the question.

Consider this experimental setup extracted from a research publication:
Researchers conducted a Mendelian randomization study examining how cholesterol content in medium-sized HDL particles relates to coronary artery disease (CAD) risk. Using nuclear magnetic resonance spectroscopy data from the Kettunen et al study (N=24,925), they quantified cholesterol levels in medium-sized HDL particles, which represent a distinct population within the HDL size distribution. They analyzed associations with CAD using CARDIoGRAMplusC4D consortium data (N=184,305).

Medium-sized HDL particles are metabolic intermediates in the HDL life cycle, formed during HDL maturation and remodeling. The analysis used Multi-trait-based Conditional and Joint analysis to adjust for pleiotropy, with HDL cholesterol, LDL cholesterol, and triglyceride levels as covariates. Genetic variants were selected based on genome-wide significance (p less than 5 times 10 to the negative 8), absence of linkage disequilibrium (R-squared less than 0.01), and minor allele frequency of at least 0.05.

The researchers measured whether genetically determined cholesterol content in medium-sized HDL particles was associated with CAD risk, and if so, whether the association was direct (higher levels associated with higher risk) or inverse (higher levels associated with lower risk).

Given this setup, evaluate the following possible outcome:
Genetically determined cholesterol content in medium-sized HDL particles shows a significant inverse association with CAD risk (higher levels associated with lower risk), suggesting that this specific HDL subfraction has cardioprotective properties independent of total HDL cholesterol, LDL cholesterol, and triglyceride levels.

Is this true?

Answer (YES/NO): YES